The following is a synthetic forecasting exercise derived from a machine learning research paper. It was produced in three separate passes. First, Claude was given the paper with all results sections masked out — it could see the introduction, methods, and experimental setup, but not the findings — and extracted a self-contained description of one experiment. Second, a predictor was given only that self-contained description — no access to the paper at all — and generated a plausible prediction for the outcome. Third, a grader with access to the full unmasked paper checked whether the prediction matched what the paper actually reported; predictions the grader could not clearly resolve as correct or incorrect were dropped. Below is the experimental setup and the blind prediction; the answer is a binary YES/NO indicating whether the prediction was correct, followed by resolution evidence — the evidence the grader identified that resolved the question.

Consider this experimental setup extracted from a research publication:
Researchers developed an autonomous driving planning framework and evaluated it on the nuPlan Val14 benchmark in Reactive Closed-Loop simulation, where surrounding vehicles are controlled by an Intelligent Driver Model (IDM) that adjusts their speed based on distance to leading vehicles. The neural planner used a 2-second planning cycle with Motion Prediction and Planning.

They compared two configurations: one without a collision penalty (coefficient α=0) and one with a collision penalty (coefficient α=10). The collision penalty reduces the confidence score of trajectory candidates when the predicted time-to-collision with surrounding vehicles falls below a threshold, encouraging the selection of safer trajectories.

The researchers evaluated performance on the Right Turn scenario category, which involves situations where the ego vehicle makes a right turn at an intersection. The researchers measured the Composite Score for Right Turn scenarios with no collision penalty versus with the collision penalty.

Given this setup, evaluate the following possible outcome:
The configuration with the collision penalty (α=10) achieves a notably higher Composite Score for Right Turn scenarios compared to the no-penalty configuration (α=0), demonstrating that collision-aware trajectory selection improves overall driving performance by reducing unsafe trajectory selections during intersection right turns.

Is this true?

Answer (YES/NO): YES